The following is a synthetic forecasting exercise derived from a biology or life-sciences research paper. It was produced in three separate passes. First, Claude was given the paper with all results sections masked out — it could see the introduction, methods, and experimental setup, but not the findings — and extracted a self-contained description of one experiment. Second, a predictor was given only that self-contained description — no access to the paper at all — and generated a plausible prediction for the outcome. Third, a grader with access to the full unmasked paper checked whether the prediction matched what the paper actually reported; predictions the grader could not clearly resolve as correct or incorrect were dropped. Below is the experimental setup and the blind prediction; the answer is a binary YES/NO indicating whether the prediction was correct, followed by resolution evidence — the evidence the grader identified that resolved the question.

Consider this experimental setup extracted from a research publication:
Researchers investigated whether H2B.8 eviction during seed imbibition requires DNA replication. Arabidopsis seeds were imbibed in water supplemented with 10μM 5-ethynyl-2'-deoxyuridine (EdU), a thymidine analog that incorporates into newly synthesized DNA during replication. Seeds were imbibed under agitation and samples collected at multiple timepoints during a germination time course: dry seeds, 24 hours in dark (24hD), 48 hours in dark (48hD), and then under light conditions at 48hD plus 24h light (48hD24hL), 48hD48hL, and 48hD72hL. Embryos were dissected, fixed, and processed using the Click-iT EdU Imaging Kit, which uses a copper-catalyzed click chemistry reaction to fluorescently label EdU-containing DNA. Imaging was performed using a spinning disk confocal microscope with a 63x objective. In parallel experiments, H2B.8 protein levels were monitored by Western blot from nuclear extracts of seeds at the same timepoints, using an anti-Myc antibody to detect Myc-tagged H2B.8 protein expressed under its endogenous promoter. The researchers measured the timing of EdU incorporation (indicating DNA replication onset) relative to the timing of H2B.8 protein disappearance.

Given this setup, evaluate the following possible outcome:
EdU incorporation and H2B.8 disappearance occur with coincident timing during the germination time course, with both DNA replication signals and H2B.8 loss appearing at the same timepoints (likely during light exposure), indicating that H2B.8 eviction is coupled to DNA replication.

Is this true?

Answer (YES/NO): NO